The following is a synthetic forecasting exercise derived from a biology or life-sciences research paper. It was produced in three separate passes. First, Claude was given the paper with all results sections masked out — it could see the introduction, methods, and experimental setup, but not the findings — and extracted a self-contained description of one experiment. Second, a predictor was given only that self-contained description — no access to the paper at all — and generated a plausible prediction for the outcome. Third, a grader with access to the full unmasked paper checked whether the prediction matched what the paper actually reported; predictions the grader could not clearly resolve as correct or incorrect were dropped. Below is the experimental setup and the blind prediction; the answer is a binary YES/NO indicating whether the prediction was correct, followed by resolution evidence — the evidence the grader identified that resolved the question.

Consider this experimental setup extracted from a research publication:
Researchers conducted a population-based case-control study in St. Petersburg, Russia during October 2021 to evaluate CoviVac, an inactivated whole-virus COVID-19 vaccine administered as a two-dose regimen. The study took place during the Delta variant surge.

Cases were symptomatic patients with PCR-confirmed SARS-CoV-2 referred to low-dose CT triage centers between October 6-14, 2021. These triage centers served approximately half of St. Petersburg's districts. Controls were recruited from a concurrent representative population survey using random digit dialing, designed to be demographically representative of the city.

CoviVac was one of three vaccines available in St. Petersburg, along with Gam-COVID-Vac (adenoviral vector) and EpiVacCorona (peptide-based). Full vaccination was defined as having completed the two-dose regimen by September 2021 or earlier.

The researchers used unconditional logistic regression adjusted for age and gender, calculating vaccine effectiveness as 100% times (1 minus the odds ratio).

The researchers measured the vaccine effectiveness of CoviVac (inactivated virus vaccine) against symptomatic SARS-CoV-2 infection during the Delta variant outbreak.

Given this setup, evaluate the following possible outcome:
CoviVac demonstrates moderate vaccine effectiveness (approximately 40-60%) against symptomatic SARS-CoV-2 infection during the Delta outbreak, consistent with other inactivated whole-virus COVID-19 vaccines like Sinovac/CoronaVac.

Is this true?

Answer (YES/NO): YES